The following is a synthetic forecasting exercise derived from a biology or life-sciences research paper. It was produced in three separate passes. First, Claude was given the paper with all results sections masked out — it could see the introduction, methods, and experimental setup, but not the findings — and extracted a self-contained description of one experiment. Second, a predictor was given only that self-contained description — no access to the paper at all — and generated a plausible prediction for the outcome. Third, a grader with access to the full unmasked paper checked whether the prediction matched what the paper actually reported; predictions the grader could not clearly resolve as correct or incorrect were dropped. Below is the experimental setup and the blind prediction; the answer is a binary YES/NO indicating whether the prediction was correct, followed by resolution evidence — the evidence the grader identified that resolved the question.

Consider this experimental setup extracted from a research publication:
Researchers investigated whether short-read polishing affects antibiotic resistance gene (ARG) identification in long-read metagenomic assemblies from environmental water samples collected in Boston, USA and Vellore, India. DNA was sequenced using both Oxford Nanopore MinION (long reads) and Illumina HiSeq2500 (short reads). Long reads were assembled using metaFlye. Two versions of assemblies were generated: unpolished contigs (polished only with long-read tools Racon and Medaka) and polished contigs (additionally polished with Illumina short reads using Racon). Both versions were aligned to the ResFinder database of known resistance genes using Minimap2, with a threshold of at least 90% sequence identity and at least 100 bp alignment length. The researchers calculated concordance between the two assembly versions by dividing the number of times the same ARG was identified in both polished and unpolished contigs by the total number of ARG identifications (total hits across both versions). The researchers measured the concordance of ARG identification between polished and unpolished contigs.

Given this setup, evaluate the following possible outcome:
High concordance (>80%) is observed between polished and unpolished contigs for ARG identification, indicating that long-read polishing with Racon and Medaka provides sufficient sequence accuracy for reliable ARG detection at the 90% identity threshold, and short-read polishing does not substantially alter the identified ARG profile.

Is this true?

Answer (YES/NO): YES